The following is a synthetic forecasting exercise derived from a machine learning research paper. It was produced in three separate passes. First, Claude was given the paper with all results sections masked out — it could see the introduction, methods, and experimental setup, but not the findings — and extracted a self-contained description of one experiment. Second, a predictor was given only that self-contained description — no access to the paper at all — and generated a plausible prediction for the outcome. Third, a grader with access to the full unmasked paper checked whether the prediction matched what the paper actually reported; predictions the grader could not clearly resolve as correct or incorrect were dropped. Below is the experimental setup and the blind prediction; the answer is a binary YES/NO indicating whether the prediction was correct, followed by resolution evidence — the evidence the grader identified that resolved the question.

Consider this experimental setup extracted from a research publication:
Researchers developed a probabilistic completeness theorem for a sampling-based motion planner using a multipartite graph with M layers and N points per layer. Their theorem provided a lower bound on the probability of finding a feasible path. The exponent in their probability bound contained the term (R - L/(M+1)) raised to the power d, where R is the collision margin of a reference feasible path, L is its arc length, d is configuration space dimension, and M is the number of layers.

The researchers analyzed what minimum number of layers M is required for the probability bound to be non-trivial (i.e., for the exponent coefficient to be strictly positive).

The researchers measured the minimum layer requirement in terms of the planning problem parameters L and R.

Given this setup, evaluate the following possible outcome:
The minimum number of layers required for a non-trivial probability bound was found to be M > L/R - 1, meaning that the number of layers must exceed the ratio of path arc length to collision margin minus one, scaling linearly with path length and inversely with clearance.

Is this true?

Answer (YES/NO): YES